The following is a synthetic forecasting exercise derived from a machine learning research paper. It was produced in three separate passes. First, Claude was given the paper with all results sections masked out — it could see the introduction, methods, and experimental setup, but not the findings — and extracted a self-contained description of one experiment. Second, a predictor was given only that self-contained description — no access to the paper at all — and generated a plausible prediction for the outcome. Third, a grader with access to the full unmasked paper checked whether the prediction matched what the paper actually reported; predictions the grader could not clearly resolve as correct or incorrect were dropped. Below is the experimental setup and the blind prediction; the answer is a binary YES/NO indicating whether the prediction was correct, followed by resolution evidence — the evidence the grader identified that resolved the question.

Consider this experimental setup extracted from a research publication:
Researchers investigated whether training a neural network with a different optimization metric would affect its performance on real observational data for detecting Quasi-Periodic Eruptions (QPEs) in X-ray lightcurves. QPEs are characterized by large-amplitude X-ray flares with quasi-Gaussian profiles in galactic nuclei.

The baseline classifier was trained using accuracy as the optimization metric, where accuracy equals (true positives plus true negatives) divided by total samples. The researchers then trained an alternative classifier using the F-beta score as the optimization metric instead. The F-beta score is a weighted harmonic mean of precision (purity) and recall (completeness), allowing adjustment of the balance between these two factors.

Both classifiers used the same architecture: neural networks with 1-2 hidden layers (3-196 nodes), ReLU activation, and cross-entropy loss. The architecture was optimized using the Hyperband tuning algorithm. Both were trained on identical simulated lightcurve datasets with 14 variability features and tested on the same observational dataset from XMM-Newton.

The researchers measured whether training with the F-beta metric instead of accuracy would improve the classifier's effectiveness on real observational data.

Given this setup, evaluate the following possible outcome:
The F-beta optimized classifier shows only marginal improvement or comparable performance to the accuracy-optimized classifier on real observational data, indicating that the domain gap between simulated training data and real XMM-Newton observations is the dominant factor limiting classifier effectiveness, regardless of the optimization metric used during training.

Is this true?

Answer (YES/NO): NO